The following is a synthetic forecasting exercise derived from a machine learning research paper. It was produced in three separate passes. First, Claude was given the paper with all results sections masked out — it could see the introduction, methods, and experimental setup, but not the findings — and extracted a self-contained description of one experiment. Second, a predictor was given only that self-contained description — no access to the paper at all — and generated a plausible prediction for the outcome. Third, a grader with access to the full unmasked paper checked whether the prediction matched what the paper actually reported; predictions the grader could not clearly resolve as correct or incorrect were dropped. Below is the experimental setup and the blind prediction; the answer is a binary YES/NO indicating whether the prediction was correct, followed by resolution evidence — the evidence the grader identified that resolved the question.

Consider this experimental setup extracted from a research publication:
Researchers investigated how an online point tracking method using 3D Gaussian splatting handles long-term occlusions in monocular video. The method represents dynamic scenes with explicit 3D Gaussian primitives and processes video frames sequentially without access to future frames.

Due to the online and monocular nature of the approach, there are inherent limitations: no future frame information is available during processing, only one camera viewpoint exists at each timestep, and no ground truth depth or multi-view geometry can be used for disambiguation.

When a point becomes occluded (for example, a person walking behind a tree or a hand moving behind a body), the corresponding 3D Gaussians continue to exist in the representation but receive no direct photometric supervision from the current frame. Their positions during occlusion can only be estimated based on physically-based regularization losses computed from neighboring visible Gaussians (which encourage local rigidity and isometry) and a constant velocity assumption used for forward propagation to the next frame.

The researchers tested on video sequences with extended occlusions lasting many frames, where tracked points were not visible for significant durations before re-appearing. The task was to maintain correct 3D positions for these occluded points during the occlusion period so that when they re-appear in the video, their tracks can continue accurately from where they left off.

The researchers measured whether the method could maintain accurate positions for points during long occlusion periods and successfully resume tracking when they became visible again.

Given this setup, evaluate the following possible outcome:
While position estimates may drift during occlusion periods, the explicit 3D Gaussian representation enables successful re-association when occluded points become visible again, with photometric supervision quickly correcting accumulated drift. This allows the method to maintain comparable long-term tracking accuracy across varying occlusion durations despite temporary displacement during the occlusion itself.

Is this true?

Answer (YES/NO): NO